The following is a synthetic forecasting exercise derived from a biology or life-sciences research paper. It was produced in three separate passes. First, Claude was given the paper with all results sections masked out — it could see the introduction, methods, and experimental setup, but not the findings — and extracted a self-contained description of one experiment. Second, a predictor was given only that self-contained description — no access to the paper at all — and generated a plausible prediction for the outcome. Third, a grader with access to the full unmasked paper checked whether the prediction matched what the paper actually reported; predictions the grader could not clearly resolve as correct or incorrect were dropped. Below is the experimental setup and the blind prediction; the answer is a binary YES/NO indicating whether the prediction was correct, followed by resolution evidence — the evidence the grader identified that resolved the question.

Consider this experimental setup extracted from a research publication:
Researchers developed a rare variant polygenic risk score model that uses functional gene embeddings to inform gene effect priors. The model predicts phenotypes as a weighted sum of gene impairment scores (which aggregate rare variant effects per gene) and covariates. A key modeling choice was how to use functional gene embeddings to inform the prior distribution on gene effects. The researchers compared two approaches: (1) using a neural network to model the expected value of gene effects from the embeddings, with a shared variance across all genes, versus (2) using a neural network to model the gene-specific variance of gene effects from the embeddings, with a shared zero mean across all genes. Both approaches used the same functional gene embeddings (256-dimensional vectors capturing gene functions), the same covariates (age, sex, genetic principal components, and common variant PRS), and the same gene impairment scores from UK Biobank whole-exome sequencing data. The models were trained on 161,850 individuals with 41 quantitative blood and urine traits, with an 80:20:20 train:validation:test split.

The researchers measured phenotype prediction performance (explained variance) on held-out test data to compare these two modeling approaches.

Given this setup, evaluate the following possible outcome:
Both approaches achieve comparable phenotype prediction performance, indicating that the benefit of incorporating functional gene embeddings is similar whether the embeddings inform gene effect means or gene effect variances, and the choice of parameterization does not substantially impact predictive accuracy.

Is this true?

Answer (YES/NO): NO